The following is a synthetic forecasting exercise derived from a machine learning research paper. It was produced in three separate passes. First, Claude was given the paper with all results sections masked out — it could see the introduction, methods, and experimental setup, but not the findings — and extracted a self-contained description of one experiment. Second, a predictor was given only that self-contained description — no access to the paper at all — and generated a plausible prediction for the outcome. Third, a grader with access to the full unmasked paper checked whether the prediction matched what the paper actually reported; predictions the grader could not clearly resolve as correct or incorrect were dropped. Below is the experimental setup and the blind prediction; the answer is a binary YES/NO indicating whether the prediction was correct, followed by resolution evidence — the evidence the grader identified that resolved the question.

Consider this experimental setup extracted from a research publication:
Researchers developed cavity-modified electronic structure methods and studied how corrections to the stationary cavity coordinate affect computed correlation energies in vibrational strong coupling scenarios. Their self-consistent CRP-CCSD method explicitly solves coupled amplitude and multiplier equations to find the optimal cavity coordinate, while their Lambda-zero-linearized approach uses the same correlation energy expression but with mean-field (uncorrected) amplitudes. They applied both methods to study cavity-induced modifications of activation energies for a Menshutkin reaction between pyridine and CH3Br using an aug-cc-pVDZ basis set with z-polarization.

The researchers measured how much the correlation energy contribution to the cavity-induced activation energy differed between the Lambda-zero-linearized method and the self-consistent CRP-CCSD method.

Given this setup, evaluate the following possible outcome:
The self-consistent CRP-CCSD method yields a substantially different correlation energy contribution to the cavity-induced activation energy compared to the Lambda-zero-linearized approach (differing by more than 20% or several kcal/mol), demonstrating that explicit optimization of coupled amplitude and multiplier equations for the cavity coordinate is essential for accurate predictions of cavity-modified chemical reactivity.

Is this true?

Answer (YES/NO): NO